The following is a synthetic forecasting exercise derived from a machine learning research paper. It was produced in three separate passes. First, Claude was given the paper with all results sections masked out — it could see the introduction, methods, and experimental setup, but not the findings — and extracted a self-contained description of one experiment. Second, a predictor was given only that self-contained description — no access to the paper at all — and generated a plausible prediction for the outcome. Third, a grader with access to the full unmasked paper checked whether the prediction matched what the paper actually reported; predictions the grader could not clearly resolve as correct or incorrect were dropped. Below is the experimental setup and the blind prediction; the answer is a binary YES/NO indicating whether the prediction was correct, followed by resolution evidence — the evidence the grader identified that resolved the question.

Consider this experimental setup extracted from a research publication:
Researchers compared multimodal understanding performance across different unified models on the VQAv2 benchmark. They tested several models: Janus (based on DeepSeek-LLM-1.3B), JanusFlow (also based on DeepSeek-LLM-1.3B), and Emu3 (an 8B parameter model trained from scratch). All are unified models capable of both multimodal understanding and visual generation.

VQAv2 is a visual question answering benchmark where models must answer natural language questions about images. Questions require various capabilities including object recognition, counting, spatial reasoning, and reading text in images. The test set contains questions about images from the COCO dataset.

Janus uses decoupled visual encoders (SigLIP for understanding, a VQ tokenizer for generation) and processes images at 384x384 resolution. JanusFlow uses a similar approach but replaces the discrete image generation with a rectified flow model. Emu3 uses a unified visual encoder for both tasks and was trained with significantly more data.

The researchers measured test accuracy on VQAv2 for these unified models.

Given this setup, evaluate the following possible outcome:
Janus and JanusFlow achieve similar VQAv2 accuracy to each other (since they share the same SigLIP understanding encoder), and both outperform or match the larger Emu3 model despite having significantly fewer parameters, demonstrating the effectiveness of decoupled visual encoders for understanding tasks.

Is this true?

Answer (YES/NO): NO